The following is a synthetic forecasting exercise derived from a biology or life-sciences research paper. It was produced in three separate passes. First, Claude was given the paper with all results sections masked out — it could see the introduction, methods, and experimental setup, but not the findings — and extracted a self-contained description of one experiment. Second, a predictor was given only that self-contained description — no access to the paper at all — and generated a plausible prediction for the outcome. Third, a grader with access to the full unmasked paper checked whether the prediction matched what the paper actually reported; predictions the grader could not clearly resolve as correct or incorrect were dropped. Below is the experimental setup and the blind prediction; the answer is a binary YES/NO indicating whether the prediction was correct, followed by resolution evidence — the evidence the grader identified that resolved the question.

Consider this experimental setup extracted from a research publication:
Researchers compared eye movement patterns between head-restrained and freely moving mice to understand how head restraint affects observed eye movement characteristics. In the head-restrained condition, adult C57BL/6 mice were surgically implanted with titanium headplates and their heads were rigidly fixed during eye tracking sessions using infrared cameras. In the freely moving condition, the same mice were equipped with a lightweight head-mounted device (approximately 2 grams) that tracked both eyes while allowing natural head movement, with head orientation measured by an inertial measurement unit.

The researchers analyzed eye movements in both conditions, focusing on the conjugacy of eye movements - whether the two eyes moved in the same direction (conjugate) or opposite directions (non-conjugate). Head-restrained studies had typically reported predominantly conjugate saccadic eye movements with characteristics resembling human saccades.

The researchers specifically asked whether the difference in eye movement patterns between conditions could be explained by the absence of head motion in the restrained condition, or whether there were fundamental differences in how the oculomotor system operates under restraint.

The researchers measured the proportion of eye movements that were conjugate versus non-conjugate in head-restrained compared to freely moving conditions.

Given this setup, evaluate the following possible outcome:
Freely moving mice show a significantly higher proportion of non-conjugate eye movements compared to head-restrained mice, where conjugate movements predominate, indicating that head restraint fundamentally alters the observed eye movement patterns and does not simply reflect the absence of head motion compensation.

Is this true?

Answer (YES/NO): NO